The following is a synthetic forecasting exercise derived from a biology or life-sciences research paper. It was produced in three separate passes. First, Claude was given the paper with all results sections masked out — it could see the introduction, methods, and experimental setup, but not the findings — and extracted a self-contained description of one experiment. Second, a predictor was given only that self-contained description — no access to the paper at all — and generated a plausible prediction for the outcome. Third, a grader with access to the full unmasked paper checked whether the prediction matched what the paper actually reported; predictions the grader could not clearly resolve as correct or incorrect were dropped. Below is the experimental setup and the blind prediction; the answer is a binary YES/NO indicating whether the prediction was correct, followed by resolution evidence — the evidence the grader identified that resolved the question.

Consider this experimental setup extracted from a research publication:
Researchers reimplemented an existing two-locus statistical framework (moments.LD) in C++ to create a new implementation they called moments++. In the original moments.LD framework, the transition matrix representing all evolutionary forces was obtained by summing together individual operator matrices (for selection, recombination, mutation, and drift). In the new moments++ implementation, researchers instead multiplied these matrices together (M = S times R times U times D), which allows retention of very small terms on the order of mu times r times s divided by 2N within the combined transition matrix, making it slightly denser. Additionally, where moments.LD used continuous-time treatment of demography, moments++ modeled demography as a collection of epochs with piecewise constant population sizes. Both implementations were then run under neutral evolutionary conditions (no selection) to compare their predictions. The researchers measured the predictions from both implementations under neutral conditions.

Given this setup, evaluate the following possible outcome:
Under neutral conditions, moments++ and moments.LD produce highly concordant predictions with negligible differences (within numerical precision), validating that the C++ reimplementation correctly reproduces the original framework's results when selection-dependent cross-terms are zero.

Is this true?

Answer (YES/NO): YES